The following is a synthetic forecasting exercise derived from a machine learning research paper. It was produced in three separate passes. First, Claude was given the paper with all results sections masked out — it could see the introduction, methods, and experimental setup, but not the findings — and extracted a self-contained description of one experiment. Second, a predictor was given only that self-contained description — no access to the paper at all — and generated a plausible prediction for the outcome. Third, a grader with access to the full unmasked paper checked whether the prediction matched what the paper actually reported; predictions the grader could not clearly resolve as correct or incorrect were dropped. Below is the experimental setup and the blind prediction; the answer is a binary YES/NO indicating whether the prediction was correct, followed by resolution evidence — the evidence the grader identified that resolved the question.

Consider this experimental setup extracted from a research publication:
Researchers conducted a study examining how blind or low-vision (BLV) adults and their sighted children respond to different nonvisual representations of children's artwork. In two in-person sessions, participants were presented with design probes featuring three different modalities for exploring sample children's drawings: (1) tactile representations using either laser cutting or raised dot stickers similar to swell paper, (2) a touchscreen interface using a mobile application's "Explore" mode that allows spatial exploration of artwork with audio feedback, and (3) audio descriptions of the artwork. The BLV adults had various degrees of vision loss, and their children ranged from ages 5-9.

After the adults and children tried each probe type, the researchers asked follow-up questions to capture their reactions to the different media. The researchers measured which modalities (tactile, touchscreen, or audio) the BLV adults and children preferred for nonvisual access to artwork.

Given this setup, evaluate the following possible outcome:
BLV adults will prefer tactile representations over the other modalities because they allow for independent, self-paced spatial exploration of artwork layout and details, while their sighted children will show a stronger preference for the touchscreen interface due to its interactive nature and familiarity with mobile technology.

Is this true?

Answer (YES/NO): NO